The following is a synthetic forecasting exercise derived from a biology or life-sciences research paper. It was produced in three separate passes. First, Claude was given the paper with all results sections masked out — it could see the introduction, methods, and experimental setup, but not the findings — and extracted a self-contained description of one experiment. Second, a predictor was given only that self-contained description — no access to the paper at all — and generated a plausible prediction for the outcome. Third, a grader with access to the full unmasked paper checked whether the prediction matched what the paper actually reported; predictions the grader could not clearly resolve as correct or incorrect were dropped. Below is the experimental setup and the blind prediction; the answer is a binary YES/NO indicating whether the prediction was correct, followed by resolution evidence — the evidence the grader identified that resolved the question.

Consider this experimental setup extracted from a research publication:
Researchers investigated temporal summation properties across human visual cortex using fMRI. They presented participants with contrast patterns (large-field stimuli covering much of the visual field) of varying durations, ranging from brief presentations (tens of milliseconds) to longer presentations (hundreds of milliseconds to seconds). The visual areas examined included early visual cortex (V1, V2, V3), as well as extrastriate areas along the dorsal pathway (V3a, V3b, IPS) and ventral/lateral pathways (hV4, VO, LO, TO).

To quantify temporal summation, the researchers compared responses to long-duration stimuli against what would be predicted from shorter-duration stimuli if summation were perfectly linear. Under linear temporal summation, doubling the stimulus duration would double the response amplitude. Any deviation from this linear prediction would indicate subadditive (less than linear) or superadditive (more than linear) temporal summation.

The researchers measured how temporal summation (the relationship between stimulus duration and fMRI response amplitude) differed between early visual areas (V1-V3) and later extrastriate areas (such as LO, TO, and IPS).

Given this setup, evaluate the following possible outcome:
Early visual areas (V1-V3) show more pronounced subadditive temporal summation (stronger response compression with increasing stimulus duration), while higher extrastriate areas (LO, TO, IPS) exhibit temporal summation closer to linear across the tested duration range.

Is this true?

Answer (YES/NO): NO